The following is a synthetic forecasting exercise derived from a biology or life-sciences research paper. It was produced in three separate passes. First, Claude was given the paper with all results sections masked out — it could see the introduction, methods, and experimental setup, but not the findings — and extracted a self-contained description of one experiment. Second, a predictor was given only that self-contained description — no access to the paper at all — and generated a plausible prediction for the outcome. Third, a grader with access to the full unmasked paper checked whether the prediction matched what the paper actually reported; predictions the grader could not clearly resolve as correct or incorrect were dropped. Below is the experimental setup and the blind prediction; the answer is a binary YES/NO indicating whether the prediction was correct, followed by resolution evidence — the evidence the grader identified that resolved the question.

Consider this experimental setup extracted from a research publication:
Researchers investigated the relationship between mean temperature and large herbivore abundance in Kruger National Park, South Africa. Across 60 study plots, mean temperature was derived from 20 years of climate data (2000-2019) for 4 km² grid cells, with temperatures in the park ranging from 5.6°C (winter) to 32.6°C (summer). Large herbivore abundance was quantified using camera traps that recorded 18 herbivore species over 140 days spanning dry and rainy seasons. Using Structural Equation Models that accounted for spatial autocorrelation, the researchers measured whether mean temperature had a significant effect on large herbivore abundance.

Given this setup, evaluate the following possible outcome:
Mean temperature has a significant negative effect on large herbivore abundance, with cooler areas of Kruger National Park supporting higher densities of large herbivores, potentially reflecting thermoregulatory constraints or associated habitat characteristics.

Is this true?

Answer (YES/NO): YES